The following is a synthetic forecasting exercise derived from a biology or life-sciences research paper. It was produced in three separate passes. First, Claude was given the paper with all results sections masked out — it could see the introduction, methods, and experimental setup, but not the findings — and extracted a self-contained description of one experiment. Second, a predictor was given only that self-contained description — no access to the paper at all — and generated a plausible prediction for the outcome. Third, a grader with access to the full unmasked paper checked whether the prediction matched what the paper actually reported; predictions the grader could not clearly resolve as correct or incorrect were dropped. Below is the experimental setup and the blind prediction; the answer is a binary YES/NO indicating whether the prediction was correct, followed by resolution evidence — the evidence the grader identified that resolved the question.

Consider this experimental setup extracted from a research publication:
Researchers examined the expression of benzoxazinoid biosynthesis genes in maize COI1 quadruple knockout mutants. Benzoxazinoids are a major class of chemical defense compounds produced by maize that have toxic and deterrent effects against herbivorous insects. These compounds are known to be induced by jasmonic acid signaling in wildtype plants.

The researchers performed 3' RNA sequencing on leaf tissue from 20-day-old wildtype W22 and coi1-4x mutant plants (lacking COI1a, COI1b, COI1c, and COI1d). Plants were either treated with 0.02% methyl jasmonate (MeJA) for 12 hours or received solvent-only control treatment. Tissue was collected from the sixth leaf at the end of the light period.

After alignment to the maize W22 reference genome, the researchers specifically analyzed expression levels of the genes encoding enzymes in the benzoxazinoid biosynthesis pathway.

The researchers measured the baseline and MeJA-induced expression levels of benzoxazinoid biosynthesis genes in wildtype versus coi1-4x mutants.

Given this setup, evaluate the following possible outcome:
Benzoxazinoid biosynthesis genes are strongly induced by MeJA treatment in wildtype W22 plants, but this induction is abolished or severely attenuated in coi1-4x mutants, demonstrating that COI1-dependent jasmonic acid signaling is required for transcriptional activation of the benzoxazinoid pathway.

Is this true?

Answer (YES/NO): NO